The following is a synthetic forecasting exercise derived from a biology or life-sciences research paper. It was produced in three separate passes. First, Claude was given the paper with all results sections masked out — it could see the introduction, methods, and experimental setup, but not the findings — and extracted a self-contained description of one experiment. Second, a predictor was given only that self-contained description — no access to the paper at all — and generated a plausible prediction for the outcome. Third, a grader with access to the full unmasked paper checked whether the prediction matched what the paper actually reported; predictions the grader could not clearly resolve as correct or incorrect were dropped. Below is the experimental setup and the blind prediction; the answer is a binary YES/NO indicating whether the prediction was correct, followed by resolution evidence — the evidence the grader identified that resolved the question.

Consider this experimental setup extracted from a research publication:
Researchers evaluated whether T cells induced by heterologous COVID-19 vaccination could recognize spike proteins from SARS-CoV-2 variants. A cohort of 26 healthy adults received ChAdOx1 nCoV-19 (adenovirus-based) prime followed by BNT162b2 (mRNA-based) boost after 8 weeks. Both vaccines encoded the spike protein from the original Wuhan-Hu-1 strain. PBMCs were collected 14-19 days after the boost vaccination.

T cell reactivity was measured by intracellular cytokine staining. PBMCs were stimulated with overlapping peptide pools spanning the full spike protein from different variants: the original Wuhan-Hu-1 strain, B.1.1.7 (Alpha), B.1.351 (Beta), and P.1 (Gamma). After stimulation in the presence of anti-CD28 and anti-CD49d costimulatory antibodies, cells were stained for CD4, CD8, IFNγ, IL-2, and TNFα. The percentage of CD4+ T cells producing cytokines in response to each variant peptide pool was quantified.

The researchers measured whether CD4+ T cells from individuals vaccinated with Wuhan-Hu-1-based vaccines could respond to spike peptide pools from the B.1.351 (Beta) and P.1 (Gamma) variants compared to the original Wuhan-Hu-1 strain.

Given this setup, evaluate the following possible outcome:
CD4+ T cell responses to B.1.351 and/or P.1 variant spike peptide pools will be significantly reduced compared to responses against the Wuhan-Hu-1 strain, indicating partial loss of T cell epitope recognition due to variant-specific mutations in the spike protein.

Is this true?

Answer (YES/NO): NO